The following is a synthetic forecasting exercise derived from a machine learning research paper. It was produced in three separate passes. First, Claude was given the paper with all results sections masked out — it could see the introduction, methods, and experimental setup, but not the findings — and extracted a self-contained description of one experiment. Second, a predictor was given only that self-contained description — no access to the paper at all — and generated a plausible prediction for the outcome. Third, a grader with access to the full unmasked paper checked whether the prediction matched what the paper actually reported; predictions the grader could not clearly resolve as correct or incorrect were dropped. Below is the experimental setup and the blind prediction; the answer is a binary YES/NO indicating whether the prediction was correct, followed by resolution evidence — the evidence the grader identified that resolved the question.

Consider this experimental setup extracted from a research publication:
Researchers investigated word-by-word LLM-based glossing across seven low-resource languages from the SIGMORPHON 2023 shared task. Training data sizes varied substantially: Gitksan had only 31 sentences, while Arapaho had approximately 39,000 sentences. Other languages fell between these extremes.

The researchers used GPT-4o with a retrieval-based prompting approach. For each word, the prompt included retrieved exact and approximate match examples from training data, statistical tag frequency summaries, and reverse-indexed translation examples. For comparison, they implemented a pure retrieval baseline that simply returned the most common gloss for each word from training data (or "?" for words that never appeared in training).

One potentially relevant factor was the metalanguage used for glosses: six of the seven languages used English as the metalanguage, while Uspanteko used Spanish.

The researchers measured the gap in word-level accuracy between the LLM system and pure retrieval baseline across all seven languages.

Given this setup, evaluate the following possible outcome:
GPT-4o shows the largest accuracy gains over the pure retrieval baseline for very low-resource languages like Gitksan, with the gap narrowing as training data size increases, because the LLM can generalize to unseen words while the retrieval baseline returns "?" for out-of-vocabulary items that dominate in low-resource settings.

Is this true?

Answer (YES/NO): NO